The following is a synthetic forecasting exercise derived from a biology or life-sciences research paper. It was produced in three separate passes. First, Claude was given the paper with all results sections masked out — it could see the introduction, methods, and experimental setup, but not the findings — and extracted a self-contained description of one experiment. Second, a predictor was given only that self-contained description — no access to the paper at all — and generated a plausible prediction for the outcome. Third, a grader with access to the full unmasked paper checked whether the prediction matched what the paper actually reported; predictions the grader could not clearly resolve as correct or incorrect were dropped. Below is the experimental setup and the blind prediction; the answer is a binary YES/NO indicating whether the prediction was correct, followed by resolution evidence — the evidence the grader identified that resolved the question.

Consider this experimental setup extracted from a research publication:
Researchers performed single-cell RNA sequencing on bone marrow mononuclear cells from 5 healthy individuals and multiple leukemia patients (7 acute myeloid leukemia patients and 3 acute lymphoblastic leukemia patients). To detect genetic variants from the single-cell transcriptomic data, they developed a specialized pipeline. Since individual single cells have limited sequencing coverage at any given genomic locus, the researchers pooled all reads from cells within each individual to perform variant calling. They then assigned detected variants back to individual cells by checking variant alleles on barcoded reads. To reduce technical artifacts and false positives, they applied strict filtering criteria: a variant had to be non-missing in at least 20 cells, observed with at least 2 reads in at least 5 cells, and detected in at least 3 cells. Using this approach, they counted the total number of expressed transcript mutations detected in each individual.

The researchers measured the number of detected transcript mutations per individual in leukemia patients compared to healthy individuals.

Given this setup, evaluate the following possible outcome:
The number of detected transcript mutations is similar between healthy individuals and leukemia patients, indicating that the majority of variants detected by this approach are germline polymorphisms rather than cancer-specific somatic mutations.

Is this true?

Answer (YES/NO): NO